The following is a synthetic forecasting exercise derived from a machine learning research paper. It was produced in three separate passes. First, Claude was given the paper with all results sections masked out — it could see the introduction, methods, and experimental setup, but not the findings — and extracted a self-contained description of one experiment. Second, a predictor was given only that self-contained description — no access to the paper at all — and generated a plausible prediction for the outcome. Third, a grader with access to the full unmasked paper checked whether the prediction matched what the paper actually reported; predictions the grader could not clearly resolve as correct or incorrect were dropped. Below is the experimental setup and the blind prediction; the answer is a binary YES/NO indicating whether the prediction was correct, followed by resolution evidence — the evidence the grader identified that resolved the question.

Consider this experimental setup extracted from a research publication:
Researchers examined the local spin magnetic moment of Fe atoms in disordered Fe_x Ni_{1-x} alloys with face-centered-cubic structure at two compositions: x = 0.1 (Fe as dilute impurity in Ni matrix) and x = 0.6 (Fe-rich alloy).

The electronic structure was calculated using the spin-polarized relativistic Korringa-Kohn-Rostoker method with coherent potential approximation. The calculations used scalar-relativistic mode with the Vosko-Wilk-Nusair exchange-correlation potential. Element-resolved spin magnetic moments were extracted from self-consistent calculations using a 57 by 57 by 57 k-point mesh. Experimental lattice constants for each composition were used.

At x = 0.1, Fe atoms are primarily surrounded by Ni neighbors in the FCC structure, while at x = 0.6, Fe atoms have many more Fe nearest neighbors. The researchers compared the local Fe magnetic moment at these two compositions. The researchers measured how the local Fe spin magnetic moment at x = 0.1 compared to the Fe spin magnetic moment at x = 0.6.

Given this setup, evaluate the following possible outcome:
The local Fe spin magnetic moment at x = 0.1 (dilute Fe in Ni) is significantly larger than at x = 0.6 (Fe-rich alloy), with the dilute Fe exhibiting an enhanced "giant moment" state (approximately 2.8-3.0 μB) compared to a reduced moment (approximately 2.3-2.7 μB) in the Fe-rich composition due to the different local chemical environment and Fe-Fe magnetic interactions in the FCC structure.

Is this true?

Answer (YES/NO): NO